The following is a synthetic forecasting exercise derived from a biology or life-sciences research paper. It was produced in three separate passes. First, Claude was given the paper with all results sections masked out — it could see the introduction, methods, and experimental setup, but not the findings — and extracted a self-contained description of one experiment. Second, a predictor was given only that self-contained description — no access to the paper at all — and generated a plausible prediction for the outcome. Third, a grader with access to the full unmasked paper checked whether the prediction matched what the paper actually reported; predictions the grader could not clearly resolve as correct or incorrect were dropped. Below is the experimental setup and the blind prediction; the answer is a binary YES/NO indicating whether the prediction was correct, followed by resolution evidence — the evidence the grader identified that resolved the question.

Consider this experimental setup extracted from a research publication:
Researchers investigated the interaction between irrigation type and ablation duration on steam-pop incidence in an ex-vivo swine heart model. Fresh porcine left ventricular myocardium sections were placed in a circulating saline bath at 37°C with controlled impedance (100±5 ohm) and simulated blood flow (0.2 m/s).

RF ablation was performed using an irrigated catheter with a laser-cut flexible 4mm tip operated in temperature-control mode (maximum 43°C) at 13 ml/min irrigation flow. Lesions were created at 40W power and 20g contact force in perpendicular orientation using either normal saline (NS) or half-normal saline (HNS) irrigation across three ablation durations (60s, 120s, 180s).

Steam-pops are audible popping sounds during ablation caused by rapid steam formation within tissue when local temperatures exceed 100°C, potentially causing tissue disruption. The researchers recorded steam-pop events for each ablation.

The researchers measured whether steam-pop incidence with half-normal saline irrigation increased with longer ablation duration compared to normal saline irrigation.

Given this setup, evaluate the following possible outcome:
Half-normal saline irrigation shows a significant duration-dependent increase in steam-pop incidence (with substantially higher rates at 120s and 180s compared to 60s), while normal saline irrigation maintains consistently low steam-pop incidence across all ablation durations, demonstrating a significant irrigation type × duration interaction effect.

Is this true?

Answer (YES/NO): NO